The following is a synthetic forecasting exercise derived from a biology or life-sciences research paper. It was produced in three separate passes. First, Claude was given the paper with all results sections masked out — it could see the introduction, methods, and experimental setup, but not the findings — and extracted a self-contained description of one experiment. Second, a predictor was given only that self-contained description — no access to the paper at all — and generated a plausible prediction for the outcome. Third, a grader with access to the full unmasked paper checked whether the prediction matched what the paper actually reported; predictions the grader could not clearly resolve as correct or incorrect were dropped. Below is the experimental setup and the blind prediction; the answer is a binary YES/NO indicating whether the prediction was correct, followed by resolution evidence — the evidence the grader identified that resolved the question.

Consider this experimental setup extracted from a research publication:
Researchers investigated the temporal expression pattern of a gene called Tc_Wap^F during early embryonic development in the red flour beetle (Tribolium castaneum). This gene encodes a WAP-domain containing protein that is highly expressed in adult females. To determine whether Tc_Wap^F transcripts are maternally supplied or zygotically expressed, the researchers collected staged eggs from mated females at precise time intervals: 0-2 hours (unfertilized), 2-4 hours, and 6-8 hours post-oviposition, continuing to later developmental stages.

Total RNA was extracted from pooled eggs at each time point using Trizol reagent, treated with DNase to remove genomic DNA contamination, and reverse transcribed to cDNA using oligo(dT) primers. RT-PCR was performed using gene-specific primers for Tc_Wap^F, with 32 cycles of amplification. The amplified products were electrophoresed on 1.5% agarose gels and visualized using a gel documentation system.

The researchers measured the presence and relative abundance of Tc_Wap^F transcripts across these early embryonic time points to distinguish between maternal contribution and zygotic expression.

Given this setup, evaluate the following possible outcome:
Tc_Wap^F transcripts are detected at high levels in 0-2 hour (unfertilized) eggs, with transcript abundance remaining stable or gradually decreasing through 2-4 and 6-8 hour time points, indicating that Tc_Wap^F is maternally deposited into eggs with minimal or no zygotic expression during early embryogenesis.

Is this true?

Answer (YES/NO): NO